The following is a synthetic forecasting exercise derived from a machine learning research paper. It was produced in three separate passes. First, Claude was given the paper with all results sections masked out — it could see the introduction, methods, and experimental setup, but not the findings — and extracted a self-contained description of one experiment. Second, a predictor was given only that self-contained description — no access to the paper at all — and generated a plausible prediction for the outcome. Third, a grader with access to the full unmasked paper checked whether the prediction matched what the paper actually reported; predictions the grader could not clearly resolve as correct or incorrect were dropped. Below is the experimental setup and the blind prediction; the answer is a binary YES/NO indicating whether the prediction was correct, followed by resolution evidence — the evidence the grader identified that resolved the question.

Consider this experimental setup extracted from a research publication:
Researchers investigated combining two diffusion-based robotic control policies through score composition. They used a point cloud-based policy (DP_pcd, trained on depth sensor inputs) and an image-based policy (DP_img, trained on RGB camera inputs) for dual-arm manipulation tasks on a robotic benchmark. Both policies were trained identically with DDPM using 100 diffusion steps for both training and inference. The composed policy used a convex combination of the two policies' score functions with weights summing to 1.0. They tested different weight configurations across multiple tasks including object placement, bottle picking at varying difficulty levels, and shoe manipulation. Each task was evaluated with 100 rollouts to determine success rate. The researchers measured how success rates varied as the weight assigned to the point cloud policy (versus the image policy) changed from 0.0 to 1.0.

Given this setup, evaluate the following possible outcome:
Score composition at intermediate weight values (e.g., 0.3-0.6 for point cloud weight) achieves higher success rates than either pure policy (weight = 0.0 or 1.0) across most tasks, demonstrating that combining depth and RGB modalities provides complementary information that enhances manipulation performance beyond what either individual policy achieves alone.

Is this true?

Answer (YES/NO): NO